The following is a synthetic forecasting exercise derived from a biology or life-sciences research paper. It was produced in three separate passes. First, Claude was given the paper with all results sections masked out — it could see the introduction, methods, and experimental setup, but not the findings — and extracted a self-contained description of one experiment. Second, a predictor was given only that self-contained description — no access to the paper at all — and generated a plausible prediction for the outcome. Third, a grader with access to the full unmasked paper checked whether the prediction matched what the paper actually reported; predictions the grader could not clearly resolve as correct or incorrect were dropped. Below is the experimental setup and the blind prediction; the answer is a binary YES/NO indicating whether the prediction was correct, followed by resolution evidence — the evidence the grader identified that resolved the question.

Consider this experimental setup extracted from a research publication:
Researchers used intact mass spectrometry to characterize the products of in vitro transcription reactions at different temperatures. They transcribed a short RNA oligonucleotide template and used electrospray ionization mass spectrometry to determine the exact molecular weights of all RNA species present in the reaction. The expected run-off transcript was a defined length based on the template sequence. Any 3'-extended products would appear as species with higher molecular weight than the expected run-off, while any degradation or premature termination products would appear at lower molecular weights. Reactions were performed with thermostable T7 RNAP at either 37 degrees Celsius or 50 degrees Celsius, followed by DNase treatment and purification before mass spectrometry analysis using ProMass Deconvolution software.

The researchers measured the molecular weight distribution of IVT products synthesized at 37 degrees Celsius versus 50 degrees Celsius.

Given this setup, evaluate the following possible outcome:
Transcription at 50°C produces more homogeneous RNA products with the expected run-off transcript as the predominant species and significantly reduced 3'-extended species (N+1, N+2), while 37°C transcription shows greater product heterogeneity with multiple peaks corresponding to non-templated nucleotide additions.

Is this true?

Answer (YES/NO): NO